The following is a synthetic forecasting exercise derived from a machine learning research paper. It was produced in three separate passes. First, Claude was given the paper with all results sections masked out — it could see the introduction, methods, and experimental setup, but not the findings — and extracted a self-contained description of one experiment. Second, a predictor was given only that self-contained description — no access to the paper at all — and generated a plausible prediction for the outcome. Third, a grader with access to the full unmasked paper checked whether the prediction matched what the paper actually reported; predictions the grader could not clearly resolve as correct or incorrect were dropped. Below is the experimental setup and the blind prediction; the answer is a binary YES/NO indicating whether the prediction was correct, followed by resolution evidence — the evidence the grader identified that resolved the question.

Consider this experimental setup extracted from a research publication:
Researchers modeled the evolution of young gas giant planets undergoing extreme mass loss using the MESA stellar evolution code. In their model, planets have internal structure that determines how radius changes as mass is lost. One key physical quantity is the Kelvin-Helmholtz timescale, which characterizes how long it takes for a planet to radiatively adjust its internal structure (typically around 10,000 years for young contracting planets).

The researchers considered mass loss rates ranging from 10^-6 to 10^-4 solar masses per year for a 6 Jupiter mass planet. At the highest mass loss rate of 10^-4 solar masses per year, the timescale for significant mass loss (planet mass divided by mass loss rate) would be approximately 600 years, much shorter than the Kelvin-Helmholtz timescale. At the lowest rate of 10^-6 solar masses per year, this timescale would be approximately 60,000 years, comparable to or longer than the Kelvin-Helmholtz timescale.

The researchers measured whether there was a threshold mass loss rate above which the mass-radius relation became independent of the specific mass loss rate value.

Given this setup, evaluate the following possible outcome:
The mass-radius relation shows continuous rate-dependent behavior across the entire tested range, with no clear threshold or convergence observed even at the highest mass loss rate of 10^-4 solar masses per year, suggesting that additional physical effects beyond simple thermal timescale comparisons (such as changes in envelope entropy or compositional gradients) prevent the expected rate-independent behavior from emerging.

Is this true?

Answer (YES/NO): NO